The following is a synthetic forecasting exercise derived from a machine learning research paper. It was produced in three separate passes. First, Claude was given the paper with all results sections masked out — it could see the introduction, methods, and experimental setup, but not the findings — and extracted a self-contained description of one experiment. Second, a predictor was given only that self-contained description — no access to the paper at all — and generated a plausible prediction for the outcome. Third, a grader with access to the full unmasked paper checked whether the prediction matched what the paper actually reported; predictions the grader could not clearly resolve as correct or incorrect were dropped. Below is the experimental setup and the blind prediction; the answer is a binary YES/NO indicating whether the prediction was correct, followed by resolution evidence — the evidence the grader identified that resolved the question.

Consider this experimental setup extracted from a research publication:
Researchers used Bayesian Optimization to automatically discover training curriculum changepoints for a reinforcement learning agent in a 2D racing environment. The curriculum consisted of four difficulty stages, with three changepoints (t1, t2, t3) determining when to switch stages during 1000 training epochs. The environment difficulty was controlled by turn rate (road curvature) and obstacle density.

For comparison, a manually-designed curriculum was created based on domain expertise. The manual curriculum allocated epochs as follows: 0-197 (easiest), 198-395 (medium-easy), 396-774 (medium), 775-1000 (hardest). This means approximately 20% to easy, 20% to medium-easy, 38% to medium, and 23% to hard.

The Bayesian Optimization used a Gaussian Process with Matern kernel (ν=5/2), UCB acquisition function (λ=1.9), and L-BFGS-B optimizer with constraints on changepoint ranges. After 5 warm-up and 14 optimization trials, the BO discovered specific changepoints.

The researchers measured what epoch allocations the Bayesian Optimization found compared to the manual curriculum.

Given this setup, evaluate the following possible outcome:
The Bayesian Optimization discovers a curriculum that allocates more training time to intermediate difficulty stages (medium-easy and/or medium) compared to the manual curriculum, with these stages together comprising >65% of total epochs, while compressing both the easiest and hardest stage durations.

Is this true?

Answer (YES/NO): NO